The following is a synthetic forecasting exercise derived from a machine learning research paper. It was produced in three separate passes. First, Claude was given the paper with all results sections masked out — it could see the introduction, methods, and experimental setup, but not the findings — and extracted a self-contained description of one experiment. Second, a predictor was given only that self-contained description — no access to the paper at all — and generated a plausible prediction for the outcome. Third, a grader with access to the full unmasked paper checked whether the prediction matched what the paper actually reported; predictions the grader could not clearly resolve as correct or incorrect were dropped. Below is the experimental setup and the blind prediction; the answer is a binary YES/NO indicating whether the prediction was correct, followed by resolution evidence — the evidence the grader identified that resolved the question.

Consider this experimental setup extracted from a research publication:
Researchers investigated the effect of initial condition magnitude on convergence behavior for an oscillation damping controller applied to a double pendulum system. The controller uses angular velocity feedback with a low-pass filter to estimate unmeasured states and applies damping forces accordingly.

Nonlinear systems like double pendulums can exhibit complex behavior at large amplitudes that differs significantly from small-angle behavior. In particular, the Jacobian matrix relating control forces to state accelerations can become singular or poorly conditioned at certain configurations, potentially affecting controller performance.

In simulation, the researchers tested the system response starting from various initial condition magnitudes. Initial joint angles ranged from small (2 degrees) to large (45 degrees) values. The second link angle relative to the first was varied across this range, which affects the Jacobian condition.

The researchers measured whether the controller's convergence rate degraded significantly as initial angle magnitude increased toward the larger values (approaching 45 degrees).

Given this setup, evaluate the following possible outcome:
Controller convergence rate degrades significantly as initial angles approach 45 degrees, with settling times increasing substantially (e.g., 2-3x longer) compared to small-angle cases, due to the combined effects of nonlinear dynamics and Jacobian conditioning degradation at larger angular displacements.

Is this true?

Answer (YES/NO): NO